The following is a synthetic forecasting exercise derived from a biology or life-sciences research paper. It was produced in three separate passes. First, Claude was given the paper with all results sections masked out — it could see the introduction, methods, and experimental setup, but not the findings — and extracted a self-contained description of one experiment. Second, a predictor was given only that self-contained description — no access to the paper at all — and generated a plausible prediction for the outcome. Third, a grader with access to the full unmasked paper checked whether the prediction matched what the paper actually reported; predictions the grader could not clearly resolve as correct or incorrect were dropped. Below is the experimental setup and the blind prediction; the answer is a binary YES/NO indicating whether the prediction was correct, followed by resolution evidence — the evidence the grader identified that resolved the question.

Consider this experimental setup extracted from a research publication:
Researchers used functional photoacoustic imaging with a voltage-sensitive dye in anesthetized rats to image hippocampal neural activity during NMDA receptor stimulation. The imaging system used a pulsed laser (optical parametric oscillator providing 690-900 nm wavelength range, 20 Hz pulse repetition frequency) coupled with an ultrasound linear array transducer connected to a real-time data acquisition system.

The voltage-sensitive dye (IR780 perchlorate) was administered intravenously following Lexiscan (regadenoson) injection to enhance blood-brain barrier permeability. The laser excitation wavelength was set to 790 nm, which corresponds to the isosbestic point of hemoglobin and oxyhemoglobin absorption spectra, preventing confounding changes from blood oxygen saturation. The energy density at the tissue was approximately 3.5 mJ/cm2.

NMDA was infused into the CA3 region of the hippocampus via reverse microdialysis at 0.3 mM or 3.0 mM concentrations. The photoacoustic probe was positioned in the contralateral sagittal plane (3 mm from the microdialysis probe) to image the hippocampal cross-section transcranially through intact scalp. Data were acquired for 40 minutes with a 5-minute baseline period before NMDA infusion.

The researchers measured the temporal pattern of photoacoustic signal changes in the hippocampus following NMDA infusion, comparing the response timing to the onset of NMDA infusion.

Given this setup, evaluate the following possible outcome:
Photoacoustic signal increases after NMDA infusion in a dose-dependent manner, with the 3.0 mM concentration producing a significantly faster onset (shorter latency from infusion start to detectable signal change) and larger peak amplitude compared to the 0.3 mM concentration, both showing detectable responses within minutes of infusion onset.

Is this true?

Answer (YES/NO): NO